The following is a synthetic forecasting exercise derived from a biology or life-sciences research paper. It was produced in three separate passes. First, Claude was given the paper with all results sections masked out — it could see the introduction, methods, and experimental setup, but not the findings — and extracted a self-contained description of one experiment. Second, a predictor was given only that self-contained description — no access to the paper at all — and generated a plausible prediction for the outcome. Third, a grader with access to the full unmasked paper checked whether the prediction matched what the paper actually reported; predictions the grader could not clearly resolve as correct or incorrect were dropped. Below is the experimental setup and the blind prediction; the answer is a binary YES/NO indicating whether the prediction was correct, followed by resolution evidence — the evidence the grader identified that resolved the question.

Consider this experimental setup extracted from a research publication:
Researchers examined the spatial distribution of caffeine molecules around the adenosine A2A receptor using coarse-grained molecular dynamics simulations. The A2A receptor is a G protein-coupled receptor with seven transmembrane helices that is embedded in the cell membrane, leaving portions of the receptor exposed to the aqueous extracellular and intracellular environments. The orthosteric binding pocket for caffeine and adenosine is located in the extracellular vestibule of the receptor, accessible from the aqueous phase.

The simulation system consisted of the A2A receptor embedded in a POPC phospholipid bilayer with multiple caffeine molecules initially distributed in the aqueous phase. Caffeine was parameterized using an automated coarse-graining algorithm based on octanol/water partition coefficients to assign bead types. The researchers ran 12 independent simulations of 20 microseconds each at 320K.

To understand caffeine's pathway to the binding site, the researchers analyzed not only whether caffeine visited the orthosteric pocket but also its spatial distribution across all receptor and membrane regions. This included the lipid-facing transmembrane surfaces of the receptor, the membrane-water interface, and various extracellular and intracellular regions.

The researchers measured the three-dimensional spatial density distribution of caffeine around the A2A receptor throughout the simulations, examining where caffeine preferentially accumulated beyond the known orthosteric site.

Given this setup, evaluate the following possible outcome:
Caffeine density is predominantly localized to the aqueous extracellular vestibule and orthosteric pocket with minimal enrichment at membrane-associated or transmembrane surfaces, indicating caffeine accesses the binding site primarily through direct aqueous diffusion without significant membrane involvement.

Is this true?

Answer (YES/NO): NO